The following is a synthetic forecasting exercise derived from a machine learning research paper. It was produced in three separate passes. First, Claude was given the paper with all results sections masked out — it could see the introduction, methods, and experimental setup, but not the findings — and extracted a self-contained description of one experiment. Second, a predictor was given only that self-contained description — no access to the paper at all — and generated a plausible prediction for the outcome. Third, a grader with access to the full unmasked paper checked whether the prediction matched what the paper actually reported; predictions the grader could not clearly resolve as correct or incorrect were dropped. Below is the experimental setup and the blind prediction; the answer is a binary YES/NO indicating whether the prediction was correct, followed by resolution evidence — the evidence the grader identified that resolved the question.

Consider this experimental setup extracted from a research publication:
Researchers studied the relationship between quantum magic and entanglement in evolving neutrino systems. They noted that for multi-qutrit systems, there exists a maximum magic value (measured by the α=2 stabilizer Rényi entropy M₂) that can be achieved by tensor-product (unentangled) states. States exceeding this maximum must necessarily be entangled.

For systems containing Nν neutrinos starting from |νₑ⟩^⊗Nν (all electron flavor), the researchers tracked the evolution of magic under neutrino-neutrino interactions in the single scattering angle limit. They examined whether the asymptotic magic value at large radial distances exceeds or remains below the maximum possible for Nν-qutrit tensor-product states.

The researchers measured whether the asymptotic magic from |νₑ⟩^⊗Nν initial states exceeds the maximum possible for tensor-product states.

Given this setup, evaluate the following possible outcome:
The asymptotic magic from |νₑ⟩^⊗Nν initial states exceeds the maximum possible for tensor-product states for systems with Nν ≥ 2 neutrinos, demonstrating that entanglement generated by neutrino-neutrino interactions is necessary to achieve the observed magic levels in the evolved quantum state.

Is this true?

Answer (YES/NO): NO